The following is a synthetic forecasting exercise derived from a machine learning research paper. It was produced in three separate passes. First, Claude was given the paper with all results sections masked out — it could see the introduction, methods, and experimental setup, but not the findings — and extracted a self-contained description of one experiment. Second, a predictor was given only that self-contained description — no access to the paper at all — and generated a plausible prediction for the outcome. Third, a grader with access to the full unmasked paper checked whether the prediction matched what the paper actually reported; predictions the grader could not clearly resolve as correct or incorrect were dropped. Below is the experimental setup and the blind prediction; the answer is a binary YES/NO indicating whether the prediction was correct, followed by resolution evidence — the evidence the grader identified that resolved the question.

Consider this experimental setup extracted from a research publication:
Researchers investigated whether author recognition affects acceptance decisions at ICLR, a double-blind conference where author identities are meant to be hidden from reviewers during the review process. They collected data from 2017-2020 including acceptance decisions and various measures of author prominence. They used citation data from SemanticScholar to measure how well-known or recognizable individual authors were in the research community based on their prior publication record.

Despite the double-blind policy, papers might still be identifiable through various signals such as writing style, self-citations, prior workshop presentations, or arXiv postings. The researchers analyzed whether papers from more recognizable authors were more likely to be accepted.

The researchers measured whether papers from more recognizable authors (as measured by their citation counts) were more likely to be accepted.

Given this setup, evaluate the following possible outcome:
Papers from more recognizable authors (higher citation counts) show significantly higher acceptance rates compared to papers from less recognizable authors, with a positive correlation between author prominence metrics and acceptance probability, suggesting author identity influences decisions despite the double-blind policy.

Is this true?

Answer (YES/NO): YES